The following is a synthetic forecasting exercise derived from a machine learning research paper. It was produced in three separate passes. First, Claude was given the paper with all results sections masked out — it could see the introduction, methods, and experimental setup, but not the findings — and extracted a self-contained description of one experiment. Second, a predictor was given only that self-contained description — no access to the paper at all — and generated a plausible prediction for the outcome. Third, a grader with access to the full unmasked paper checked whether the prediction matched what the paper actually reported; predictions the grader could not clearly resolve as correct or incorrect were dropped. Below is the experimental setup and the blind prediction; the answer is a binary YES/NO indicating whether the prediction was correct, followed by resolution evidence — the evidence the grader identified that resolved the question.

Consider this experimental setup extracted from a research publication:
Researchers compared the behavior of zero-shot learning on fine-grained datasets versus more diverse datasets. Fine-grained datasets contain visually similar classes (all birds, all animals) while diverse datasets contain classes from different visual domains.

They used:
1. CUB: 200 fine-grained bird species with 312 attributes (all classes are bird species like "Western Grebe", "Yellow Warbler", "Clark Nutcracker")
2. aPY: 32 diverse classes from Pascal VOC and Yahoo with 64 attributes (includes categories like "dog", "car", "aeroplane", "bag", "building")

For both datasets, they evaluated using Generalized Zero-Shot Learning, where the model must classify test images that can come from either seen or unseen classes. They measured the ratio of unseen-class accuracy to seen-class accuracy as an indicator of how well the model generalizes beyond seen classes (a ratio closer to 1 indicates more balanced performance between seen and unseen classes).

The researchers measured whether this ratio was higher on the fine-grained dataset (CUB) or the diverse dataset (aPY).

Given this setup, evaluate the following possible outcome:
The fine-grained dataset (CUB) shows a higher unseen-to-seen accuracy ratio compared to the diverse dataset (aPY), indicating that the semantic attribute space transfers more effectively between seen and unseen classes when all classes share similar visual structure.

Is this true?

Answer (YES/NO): YES